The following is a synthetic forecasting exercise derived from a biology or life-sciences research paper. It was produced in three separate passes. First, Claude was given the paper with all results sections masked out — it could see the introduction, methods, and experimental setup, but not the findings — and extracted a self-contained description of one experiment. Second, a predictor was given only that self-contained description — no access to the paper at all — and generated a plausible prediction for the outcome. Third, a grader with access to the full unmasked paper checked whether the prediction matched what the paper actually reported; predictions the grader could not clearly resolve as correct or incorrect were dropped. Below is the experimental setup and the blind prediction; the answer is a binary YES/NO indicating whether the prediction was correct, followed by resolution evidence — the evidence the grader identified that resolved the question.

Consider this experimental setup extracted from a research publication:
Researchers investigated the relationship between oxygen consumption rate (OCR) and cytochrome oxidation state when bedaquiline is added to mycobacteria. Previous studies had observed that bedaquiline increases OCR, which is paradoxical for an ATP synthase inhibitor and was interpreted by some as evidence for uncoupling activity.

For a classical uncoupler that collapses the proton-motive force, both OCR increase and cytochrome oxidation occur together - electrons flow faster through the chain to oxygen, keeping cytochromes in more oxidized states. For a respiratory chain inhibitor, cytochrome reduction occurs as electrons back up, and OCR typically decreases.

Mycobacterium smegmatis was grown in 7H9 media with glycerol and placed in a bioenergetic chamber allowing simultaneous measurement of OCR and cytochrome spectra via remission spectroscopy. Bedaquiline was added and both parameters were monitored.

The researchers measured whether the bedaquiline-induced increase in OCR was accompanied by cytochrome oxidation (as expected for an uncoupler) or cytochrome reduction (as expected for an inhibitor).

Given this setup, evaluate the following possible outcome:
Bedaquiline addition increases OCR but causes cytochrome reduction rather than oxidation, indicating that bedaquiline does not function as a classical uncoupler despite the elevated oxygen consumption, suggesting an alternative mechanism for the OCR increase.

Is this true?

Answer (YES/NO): YES